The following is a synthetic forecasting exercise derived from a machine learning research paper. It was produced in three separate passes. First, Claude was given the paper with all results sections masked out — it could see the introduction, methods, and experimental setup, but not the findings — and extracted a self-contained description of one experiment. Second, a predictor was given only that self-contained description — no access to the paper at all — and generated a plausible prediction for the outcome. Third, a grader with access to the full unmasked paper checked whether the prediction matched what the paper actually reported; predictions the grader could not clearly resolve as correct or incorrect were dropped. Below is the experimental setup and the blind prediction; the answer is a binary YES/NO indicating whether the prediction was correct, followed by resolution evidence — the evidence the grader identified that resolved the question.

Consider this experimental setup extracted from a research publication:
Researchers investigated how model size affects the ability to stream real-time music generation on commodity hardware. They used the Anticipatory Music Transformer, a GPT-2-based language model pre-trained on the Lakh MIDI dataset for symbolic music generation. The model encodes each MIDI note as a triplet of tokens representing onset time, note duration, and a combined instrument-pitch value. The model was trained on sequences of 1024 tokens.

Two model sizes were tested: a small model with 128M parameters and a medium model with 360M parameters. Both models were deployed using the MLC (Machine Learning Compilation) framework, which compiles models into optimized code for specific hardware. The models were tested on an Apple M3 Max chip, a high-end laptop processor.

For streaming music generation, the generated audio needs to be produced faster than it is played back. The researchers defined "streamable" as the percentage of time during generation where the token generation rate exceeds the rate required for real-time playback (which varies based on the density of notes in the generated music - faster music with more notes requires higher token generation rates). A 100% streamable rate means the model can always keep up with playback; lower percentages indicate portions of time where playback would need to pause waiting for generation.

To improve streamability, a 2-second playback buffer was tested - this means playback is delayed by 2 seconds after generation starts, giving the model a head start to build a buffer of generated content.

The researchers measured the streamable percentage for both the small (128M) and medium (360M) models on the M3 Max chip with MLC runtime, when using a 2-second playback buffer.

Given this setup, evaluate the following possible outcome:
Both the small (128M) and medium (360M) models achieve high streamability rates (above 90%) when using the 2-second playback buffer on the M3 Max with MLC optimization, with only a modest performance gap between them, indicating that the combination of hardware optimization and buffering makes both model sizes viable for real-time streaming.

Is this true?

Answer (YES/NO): NO